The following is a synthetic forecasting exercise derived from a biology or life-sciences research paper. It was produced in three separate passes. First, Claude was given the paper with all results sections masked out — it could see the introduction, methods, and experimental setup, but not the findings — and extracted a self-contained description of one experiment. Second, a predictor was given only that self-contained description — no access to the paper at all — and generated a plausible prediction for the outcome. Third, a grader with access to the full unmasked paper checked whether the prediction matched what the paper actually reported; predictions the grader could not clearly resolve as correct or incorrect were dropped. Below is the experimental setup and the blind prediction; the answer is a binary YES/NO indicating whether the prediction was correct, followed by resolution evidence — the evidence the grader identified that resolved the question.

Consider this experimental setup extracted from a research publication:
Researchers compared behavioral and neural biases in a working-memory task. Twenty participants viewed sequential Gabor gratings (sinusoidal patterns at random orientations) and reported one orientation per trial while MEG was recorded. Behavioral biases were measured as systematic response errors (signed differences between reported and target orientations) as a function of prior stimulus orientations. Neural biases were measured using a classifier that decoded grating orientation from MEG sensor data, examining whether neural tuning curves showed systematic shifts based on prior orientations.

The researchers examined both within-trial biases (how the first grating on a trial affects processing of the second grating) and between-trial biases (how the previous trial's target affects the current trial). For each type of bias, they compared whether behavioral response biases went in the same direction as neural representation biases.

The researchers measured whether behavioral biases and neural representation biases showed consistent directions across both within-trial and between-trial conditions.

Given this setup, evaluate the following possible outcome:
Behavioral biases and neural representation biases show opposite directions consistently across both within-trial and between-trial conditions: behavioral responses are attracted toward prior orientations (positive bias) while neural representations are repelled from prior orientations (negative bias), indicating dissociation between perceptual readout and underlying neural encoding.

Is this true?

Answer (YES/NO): NO